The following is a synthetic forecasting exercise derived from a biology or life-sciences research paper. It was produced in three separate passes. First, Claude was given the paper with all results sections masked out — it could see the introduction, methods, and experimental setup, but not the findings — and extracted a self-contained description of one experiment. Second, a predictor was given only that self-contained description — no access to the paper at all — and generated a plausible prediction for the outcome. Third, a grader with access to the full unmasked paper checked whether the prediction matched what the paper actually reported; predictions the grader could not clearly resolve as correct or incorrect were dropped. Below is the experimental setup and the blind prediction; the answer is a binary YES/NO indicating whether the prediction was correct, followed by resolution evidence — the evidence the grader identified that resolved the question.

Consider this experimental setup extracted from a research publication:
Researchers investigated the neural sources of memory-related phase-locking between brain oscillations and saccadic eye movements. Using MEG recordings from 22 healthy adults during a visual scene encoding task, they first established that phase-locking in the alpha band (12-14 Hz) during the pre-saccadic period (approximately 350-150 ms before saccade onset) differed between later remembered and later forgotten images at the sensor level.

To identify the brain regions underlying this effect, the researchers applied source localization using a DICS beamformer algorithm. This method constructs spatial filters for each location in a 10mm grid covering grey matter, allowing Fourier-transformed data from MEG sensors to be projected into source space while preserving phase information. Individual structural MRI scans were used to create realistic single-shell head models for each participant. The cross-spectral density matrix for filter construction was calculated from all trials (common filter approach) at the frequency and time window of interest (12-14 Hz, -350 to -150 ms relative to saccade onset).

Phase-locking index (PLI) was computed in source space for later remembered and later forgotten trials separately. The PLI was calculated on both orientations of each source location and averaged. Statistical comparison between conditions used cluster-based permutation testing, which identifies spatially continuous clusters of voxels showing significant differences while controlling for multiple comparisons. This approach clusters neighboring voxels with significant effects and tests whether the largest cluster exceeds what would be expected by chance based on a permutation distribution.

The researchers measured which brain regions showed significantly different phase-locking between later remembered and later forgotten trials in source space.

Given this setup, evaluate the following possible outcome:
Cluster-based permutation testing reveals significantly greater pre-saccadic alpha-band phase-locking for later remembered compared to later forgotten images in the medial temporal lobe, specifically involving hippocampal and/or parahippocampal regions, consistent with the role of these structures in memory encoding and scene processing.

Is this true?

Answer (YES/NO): YES